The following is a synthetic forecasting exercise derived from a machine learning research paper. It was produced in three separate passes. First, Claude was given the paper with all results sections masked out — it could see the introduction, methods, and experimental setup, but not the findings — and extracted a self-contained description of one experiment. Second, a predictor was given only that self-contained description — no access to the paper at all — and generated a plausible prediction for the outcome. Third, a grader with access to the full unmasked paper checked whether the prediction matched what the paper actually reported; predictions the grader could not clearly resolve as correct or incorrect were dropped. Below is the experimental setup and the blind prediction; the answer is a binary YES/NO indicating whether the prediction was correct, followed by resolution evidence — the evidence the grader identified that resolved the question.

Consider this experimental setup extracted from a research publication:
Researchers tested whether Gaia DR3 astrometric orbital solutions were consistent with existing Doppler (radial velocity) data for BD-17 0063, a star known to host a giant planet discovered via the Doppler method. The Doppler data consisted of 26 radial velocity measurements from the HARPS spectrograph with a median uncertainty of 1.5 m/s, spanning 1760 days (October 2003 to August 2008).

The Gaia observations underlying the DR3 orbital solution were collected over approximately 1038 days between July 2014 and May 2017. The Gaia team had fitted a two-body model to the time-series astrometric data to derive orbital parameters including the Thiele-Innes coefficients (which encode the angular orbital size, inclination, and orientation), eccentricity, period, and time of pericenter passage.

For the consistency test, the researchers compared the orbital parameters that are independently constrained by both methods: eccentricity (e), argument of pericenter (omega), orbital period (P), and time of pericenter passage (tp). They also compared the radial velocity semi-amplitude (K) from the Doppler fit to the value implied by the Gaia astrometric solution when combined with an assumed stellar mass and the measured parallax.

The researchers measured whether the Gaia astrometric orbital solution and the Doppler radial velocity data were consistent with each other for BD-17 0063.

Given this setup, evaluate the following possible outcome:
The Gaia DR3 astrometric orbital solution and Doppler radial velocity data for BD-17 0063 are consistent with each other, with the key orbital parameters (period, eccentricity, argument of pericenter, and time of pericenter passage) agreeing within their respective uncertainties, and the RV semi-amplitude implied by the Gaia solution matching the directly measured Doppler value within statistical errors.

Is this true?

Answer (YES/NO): YES